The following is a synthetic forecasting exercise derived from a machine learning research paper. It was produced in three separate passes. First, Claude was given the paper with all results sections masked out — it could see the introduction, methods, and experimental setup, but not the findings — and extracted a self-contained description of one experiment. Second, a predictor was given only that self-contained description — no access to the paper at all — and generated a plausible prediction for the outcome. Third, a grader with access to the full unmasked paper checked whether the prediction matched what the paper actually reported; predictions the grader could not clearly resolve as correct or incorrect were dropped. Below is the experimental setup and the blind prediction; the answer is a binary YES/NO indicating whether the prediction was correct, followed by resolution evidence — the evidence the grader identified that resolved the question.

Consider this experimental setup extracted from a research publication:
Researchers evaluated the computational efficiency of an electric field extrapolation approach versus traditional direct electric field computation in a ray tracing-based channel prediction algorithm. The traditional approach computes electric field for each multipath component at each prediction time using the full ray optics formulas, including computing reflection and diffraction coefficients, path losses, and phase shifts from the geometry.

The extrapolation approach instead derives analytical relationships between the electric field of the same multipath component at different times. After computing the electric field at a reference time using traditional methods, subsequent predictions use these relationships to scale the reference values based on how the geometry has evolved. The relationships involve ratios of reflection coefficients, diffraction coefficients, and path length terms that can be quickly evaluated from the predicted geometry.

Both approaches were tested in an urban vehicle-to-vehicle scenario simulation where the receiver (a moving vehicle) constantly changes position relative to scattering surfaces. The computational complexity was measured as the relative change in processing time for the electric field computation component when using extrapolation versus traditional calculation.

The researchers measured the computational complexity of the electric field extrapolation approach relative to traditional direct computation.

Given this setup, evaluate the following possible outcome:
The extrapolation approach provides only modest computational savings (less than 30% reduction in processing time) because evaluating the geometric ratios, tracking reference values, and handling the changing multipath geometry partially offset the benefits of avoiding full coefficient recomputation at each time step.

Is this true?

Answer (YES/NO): NO